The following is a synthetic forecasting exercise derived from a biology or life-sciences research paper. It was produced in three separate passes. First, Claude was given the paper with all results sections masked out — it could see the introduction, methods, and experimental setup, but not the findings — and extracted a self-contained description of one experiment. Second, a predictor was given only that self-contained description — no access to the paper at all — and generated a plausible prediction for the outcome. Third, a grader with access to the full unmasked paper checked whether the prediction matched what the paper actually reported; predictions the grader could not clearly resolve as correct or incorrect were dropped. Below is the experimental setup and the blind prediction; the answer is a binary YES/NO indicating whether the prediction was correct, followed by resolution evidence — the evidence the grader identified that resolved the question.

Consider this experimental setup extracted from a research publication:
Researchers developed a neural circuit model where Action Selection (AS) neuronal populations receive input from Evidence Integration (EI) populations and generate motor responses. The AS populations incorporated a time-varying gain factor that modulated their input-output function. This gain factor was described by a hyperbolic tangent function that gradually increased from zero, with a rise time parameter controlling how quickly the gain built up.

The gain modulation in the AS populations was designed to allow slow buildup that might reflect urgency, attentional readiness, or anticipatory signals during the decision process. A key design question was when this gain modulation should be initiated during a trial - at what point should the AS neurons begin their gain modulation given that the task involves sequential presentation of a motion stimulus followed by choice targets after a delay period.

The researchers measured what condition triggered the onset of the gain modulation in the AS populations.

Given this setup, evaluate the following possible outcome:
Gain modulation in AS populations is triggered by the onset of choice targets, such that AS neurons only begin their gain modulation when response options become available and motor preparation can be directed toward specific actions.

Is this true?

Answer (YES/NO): NO